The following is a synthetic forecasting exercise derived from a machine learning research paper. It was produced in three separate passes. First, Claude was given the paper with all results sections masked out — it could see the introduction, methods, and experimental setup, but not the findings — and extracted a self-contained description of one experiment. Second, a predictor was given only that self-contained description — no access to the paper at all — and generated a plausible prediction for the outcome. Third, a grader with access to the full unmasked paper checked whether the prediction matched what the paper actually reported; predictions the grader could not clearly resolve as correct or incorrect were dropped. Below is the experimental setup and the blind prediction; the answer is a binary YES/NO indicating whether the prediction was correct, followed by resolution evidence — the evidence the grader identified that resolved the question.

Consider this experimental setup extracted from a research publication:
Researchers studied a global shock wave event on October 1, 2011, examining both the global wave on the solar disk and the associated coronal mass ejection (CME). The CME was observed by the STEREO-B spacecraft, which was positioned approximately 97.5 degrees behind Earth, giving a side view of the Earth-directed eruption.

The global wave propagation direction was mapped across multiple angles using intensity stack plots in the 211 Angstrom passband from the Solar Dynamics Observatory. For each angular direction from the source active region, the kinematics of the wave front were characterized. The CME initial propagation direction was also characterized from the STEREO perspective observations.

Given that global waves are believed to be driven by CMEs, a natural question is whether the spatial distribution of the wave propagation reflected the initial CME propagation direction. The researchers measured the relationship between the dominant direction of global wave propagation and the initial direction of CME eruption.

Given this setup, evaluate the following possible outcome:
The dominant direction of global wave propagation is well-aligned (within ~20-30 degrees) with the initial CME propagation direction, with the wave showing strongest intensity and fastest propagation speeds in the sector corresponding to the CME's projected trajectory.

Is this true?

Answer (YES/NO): NO